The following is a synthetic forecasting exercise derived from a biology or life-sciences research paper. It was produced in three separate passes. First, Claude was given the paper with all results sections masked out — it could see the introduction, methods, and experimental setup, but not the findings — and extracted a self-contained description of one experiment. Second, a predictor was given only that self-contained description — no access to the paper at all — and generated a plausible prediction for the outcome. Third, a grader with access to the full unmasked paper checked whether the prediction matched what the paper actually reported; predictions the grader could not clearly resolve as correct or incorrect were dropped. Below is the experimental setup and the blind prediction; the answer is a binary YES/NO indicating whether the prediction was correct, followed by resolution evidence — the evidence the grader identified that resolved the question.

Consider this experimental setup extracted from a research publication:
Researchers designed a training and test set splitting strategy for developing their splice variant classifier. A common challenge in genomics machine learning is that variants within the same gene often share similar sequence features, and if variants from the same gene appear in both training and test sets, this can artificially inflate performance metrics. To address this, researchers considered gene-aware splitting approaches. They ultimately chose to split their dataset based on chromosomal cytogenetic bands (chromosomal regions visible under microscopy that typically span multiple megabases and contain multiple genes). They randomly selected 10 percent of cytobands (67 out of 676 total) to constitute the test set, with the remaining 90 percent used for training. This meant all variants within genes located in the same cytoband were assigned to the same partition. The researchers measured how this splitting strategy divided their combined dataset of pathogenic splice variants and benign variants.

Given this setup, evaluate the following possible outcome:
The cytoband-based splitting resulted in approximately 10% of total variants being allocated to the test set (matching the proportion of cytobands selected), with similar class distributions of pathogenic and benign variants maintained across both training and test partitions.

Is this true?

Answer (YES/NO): NO